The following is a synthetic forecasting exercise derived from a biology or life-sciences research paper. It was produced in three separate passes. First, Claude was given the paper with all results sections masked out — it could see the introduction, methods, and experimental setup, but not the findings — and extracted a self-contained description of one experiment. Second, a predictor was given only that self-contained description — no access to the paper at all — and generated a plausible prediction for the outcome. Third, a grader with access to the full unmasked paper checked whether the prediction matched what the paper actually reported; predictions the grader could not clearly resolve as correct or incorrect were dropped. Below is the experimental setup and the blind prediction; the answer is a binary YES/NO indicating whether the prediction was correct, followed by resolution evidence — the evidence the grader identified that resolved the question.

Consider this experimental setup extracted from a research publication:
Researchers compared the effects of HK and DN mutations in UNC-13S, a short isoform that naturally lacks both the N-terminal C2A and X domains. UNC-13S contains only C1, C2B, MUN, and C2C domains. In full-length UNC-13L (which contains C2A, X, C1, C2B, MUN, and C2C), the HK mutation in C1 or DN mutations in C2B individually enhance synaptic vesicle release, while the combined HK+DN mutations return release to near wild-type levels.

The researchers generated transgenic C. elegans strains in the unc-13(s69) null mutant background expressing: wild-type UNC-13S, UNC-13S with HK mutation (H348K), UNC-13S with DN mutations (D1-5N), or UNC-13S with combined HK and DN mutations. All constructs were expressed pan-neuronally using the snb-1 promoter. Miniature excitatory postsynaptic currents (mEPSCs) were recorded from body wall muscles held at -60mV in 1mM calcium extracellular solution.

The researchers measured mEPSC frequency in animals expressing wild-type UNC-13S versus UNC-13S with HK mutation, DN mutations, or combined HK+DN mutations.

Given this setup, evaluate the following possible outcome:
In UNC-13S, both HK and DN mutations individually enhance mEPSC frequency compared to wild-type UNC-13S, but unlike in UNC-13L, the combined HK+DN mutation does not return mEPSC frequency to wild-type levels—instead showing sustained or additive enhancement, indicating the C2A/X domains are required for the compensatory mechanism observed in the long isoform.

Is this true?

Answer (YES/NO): NO